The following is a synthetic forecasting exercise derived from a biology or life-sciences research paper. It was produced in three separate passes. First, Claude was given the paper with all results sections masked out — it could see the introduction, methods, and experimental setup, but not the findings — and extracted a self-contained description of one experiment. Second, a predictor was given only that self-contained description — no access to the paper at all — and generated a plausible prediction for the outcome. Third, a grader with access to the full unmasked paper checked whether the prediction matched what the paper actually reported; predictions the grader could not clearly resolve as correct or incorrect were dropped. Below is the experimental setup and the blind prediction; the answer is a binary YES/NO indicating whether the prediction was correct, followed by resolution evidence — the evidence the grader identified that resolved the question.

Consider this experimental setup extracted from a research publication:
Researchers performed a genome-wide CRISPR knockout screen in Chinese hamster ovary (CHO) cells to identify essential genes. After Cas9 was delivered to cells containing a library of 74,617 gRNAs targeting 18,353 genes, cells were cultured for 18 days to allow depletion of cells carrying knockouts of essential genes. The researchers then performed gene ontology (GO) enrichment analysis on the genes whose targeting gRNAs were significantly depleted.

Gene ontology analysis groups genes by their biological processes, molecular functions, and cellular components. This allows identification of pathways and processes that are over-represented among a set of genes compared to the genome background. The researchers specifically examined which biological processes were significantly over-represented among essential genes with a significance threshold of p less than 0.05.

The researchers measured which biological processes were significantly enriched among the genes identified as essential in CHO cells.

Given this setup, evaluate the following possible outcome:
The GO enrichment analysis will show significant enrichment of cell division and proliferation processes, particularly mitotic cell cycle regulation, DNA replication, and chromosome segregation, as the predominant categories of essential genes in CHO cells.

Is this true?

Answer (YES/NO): NO